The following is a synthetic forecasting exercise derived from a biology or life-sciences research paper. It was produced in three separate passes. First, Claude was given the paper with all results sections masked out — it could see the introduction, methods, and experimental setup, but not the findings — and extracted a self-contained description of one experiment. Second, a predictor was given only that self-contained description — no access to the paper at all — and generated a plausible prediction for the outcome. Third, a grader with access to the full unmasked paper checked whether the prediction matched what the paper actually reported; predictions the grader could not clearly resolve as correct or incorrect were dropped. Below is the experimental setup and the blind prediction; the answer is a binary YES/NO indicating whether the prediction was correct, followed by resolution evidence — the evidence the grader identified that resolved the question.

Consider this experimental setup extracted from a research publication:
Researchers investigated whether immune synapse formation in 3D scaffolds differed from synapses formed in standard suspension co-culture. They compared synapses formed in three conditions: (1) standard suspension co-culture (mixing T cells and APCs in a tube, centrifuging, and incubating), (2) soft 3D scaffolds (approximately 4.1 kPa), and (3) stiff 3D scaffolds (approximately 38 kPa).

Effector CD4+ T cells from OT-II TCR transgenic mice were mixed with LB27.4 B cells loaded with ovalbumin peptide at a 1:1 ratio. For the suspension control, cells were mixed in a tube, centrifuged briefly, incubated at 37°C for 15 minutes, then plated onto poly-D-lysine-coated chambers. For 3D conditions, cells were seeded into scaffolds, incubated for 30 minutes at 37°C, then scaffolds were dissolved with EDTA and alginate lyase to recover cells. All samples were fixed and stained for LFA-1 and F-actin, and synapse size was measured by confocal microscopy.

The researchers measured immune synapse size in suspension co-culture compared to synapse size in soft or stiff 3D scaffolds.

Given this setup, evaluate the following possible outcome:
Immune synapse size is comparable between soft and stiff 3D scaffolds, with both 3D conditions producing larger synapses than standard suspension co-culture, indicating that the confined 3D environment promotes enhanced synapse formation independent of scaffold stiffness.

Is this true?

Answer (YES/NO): NO